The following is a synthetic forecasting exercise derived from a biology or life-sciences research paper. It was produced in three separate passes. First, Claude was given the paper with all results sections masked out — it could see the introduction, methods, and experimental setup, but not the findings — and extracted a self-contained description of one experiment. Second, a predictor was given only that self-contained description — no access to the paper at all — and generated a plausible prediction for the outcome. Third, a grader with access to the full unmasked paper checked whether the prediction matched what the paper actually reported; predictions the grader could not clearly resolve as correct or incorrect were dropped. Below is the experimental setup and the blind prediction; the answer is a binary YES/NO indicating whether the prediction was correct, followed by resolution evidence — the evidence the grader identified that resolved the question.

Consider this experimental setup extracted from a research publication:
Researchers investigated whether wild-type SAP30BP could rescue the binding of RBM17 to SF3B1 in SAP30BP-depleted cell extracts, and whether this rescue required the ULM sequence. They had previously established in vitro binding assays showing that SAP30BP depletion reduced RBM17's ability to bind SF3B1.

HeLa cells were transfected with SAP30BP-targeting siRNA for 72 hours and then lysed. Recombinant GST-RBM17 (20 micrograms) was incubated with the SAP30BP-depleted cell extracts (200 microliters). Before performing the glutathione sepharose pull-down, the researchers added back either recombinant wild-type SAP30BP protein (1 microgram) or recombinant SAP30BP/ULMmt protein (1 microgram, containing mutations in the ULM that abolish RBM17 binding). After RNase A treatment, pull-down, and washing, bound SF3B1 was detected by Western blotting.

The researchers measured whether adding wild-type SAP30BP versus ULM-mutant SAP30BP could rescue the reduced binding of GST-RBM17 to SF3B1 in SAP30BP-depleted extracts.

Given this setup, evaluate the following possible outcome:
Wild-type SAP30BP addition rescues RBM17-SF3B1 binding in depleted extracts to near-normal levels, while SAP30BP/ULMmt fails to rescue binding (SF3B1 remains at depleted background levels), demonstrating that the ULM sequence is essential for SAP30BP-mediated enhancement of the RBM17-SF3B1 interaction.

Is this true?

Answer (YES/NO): YES